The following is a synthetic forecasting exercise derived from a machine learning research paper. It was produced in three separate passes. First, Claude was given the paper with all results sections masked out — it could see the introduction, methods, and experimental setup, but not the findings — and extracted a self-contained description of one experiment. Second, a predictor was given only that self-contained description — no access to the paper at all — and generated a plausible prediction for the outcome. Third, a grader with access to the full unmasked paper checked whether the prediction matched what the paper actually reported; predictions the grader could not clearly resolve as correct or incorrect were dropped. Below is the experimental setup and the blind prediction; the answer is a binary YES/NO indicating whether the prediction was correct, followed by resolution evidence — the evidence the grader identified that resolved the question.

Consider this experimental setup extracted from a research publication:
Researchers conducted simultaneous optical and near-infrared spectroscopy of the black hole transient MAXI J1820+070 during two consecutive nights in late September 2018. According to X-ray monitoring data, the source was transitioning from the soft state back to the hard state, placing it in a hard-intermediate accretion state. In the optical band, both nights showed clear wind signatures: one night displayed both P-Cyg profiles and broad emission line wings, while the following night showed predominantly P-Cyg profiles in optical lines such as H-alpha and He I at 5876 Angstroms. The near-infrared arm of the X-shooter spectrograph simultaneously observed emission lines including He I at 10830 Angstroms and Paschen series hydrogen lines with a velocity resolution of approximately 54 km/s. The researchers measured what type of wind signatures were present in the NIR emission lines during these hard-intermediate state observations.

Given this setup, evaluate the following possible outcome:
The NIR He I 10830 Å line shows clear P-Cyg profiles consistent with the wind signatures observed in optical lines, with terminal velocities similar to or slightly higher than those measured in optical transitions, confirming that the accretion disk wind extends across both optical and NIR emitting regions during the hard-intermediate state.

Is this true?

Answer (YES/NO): NO